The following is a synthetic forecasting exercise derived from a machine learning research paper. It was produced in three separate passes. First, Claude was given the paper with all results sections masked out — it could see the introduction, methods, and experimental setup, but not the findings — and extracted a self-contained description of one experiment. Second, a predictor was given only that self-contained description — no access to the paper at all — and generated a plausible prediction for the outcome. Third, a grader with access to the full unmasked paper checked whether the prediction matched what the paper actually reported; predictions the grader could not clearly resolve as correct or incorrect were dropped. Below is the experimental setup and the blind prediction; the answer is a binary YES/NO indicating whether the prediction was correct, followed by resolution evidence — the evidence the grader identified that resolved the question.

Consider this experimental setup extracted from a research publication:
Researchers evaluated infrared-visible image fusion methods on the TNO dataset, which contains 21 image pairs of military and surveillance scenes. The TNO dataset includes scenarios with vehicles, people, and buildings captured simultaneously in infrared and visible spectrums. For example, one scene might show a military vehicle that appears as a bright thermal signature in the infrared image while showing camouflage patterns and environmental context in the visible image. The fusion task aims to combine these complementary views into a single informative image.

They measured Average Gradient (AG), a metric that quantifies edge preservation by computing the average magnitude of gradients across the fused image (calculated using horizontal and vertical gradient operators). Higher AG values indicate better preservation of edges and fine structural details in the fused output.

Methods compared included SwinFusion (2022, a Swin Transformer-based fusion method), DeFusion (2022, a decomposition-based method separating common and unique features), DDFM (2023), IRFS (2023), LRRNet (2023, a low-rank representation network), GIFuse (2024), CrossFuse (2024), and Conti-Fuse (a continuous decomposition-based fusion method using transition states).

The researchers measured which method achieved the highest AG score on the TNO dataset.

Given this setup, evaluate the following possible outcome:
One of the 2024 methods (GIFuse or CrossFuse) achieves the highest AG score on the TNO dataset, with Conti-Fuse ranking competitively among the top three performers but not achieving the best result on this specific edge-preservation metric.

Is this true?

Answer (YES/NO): NO